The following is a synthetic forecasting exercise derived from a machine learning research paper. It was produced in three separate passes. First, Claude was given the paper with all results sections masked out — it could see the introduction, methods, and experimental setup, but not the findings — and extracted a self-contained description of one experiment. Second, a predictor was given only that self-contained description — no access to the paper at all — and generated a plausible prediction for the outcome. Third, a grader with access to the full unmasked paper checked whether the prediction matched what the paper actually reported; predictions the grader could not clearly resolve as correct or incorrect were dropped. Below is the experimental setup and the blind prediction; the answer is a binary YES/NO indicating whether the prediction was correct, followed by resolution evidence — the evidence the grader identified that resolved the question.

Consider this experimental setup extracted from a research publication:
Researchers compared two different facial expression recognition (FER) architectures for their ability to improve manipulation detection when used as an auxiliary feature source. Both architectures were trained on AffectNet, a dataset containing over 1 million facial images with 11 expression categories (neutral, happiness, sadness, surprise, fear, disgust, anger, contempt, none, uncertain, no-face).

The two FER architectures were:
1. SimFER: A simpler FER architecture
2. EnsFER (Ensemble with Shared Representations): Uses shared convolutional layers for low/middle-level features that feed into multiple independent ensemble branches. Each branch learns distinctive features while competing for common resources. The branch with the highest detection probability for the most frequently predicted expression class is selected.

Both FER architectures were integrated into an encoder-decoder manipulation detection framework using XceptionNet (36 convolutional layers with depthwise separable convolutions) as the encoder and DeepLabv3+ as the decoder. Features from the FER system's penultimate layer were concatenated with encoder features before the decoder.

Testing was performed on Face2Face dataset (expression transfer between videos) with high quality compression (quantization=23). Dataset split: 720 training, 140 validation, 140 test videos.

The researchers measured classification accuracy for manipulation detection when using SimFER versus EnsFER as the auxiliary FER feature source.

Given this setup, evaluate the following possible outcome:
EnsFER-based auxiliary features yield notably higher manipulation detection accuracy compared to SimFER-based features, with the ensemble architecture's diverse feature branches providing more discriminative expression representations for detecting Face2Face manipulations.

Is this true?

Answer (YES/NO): NO